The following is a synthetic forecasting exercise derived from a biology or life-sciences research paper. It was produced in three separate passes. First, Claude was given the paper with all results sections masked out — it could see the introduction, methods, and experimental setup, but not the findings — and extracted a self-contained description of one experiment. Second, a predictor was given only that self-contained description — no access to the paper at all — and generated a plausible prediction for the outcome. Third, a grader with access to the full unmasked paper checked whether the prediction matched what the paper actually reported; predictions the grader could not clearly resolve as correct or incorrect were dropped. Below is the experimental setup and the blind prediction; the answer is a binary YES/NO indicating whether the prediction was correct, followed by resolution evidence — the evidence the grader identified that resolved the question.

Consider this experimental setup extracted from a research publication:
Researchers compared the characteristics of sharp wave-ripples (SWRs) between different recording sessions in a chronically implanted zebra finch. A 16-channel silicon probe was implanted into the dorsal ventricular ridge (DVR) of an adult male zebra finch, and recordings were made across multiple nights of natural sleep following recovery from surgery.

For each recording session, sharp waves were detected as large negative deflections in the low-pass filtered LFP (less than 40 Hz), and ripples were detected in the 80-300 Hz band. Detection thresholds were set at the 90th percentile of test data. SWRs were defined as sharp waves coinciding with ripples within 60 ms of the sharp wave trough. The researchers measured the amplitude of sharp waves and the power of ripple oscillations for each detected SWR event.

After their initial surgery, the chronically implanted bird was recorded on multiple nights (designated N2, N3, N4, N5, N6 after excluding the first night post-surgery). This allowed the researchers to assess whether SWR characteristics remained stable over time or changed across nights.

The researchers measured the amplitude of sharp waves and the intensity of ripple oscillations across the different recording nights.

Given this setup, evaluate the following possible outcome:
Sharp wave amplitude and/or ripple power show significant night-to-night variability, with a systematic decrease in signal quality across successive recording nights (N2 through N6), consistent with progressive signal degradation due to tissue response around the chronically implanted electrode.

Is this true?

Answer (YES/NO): NO